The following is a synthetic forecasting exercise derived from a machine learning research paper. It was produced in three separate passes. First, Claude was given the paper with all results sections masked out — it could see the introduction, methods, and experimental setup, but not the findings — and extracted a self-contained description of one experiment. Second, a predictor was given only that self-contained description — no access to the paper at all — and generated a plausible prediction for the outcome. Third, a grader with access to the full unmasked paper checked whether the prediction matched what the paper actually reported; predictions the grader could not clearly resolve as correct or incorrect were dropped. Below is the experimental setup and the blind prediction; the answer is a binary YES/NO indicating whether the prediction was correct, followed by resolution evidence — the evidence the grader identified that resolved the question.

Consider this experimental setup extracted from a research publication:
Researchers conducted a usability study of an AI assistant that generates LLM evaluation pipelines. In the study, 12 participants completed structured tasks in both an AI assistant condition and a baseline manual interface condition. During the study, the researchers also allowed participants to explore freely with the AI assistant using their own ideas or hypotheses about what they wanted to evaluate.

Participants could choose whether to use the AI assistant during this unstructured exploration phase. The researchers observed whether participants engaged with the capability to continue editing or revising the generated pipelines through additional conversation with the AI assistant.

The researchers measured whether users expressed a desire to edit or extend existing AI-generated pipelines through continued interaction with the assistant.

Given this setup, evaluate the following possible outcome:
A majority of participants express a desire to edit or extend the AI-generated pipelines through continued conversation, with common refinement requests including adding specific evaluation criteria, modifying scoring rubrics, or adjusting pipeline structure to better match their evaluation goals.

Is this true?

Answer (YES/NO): NO